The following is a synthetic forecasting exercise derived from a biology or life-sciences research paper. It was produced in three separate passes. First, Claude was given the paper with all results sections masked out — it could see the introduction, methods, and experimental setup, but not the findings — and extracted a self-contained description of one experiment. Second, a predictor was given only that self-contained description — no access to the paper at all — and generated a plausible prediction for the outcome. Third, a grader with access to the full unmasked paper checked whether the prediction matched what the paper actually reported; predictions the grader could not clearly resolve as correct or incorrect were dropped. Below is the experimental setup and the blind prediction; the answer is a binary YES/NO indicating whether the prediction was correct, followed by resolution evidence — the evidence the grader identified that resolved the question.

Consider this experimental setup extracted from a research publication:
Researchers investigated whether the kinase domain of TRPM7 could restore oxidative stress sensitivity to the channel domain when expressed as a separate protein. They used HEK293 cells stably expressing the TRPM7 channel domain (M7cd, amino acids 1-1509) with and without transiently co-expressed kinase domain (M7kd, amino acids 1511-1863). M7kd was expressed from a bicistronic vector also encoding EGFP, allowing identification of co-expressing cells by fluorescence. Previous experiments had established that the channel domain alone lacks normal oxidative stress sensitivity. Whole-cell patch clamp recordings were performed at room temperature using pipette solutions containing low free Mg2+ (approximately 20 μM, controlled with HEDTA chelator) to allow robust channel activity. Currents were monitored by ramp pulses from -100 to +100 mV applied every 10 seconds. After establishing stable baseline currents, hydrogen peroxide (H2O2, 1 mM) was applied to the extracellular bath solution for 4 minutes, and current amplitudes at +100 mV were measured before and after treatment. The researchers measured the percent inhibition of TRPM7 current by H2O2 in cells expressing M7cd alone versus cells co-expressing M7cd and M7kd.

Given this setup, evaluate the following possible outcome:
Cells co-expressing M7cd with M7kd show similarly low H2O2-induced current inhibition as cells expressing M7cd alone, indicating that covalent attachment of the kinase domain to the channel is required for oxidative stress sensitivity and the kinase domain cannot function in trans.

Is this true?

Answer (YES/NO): NO